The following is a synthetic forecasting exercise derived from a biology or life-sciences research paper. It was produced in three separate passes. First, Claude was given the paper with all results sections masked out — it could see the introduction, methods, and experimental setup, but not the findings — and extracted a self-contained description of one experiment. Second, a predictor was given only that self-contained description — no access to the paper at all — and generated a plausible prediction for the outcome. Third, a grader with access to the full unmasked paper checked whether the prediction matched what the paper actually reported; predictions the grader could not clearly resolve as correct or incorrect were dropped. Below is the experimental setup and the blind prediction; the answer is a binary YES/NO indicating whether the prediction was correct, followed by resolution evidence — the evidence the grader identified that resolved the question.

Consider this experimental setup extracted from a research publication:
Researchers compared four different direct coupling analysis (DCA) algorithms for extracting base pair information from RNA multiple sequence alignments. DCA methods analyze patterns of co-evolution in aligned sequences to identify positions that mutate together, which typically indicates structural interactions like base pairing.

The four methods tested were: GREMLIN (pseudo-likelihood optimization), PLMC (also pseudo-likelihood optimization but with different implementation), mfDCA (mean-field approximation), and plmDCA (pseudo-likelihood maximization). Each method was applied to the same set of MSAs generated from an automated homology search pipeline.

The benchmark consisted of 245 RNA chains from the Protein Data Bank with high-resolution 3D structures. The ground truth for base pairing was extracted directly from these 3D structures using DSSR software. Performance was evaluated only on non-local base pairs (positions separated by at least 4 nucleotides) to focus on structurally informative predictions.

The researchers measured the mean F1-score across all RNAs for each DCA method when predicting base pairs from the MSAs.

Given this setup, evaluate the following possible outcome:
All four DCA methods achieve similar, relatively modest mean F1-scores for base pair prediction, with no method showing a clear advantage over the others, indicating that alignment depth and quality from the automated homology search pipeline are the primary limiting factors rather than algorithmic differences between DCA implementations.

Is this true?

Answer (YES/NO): NO